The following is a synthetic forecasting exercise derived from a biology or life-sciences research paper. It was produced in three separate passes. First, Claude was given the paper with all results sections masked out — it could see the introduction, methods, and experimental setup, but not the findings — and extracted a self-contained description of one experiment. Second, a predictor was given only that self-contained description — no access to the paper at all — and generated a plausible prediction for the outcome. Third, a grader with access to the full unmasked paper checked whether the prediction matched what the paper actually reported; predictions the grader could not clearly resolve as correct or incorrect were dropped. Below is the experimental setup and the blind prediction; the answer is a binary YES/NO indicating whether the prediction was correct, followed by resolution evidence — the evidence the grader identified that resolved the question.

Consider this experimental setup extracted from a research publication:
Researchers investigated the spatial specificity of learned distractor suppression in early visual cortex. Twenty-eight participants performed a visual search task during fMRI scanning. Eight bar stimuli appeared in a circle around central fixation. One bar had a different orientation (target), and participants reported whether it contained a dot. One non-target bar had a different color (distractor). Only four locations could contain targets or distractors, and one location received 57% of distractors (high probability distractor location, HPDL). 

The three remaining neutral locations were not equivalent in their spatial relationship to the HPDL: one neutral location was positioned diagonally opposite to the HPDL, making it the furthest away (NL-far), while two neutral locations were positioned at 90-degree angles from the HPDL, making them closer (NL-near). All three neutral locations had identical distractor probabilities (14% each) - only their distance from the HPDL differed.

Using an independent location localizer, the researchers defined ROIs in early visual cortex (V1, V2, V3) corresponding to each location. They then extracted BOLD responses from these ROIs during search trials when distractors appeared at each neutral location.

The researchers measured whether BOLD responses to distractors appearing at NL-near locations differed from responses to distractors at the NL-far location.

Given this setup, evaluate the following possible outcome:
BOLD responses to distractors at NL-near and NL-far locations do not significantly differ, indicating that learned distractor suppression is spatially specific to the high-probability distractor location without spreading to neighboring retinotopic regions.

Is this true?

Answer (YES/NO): NO